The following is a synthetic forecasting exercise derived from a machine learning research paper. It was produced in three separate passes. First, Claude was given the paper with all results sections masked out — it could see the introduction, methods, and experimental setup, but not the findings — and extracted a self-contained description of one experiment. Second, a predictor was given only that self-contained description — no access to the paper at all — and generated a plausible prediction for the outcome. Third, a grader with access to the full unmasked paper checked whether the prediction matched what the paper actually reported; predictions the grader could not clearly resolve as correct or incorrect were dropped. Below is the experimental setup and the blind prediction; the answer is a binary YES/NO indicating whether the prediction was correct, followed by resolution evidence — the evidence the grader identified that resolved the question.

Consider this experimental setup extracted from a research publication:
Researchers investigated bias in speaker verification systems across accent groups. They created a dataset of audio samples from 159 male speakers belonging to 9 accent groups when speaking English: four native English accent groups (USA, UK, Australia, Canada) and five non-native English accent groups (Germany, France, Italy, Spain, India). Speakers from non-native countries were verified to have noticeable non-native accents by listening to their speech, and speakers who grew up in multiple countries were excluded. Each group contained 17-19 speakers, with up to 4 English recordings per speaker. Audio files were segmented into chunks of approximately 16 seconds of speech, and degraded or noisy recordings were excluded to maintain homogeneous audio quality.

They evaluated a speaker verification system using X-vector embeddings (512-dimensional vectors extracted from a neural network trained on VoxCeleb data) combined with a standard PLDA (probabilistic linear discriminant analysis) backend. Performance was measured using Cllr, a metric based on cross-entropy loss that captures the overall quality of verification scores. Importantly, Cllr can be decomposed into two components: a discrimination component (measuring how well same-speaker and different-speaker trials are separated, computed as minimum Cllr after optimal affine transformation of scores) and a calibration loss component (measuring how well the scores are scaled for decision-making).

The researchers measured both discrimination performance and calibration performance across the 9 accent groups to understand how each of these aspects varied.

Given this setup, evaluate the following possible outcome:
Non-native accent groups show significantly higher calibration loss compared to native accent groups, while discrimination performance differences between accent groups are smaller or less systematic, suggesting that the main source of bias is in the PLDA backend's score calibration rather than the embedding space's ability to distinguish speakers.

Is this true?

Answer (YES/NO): YES